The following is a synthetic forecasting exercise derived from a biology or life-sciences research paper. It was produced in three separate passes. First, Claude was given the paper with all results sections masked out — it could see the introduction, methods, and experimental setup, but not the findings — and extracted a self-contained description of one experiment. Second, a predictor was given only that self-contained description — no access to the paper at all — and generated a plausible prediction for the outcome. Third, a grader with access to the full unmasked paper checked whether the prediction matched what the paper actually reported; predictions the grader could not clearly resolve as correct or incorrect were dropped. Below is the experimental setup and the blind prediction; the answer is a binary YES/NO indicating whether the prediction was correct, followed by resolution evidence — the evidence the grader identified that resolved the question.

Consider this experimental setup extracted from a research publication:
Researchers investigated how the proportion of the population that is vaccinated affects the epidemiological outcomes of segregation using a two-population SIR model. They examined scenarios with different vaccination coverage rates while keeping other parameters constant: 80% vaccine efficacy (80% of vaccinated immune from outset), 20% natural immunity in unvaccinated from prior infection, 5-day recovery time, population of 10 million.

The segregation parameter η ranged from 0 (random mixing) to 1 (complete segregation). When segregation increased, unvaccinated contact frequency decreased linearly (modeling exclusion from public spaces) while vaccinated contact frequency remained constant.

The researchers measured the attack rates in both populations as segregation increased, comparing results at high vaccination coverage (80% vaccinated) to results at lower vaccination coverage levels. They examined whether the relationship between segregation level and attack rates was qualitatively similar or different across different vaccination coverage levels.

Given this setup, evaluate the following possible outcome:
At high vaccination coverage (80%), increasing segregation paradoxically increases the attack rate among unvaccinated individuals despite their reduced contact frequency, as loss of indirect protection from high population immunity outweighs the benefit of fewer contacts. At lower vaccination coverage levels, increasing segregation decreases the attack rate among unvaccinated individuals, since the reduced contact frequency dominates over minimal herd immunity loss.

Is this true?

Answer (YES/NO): NO